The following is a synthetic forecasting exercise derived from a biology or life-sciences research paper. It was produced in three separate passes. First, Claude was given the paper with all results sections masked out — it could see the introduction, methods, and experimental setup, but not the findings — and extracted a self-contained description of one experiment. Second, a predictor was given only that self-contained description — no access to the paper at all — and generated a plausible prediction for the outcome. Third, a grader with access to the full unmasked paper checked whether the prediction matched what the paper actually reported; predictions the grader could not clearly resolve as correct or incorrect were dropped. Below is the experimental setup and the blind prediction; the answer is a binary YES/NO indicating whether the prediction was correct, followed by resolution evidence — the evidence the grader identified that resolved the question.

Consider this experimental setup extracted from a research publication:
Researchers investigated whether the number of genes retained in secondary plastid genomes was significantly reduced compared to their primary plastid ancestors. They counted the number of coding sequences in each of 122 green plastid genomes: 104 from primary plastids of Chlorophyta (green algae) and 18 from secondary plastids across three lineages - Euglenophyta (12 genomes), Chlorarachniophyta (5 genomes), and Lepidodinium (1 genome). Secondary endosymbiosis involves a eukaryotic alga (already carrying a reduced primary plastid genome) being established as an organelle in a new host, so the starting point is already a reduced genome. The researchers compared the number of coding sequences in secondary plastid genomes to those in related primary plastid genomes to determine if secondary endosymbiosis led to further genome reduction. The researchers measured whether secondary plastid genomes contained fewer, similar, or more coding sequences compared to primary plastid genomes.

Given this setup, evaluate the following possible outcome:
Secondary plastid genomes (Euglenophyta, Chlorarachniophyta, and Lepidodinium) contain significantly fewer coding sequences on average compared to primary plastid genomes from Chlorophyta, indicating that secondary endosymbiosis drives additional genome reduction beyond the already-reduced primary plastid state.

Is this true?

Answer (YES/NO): NO